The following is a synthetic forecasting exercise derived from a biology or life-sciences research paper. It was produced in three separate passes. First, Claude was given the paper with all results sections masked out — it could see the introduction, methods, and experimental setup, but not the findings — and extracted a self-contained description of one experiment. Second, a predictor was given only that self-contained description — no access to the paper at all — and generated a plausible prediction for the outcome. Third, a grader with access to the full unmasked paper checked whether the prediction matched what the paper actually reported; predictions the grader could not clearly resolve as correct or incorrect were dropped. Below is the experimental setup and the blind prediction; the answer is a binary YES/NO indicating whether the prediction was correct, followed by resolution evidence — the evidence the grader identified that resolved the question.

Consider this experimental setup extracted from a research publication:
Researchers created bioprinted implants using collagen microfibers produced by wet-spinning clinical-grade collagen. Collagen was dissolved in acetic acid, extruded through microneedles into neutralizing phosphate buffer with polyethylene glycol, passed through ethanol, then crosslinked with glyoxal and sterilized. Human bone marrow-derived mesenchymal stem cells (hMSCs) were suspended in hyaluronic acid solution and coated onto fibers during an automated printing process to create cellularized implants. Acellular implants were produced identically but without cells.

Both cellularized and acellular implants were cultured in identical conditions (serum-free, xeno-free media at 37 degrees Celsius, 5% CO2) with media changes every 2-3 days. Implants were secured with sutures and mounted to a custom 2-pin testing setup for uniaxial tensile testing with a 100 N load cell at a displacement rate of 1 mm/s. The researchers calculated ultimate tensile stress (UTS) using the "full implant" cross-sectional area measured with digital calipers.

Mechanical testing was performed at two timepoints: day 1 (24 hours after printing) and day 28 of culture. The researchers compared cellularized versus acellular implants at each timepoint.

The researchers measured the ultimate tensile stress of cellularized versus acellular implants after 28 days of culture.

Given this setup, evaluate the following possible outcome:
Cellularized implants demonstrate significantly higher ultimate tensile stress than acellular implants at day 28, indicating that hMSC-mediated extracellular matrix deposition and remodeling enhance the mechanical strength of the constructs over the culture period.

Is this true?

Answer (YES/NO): NO